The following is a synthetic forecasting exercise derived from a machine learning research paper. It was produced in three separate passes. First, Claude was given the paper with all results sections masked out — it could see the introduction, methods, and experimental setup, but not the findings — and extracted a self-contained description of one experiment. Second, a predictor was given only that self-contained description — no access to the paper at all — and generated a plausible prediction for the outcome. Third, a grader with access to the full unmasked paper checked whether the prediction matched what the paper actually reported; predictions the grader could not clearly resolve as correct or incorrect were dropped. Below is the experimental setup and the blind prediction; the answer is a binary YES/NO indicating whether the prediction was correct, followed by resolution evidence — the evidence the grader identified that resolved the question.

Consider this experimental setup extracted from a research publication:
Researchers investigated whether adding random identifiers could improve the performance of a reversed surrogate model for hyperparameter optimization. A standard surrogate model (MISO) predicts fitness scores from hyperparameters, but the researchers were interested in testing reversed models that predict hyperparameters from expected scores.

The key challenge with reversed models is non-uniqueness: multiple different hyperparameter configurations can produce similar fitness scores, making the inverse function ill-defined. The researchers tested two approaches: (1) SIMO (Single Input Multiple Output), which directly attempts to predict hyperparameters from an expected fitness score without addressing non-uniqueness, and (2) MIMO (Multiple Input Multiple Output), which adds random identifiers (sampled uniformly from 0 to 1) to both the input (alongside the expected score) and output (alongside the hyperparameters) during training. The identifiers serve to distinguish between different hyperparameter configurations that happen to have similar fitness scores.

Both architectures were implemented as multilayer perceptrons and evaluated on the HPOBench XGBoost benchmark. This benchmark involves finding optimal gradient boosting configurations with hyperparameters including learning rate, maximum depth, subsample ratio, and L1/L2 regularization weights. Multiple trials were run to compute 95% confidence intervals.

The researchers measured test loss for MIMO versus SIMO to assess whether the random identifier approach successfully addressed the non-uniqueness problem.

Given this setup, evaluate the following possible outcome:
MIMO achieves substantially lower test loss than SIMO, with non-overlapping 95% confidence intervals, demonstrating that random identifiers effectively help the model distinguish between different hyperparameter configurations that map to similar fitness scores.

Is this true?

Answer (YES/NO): YES